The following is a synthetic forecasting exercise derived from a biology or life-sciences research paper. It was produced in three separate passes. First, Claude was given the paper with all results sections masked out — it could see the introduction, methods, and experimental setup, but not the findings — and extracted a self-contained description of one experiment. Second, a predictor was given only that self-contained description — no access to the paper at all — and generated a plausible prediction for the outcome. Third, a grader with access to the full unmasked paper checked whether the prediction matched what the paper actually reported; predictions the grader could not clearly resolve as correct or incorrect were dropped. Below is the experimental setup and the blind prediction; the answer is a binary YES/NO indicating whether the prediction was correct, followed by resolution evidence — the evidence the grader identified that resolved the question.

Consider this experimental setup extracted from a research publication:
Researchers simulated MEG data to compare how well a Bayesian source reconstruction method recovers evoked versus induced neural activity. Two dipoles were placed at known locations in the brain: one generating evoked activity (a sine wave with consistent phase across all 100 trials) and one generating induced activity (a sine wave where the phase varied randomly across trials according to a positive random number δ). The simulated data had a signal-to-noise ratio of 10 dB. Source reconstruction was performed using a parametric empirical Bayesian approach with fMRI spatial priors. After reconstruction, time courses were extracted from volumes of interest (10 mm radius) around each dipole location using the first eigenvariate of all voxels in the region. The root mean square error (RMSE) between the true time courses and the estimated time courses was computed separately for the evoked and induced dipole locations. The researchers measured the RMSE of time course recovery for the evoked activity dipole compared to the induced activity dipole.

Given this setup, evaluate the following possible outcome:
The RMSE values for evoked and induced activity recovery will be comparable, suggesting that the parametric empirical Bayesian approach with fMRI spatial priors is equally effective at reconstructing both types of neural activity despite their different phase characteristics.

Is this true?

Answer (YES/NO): NO